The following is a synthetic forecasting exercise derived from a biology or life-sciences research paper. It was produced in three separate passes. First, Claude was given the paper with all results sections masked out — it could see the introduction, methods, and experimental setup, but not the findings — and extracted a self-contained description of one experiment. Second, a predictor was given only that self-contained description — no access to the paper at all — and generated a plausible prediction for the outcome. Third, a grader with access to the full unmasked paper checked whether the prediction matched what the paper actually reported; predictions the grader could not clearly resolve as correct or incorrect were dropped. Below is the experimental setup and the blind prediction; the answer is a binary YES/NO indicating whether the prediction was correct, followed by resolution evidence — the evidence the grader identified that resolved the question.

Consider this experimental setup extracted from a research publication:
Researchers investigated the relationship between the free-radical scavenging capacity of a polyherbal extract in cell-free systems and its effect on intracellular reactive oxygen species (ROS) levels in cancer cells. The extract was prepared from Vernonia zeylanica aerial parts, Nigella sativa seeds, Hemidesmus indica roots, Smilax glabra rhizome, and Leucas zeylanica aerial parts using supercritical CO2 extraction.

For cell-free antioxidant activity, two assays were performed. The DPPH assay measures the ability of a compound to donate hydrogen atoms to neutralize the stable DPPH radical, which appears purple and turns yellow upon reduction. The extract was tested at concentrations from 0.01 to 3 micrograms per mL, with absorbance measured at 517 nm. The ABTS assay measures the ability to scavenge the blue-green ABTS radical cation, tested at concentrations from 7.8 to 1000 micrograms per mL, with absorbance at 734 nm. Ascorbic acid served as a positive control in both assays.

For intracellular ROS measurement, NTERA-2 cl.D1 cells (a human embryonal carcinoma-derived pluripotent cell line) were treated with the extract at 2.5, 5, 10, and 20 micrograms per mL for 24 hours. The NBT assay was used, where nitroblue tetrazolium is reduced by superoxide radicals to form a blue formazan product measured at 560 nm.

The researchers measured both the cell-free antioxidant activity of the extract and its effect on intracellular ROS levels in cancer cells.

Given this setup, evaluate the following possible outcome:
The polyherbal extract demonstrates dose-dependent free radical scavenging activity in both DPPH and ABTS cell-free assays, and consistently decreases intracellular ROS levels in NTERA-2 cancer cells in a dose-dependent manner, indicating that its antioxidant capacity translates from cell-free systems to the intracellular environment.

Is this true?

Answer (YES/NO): NO